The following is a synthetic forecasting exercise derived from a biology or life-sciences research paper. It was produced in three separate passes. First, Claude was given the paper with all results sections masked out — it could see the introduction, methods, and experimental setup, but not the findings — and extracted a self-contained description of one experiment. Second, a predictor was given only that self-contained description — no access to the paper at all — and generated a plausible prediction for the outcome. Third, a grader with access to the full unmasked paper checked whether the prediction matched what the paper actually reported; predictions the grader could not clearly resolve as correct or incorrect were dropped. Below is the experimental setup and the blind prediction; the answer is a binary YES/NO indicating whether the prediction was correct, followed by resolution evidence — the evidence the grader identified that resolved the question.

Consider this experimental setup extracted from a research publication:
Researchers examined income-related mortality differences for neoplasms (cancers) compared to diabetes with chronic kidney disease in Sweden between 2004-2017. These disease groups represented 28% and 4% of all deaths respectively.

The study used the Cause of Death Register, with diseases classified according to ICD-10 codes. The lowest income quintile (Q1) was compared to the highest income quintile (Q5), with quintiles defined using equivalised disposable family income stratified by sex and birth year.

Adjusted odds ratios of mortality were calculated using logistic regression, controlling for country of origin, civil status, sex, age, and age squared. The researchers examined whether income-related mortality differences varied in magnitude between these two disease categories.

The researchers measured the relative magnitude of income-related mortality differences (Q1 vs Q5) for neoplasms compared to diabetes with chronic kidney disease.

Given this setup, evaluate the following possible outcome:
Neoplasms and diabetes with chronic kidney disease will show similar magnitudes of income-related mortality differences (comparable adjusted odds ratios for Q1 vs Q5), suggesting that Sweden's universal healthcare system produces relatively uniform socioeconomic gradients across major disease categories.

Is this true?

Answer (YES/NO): NO